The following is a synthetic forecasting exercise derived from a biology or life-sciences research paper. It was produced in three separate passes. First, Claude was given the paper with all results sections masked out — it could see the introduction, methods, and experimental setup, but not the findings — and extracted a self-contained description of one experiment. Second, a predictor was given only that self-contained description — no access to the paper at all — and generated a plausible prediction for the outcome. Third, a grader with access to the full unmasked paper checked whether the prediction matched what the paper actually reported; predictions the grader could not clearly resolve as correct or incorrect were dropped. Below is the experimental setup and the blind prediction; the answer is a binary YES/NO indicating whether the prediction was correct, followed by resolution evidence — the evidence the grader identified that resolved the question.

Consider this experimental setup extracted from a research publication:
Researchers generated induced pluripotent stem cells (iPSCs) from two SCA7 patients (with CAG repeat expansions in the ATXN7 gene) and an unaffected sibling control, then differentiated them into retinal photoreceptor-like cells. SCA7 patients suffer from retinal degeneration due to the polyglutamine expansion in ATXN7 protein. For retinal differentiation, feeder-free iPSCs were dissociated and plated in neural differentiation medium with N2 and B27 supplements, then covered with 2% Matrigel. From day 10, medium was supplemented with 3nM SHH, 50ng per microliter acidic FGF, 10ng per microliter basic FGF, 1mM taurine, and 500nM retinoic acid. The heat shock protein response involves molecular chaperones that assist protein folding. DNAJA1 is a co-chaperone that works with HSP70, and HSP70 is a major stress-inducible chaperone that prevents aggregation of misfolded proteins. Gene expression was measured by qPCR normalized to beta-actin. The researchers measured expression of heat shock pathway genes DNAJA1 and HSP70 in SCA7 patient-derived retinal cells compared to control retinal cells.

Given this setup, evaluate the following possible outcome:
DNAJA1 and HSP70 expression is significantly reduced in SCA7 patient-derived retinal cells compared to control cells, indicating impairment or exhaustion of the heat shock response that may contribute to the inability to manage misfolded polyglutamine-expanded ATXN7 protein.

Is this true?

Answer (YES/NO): NO